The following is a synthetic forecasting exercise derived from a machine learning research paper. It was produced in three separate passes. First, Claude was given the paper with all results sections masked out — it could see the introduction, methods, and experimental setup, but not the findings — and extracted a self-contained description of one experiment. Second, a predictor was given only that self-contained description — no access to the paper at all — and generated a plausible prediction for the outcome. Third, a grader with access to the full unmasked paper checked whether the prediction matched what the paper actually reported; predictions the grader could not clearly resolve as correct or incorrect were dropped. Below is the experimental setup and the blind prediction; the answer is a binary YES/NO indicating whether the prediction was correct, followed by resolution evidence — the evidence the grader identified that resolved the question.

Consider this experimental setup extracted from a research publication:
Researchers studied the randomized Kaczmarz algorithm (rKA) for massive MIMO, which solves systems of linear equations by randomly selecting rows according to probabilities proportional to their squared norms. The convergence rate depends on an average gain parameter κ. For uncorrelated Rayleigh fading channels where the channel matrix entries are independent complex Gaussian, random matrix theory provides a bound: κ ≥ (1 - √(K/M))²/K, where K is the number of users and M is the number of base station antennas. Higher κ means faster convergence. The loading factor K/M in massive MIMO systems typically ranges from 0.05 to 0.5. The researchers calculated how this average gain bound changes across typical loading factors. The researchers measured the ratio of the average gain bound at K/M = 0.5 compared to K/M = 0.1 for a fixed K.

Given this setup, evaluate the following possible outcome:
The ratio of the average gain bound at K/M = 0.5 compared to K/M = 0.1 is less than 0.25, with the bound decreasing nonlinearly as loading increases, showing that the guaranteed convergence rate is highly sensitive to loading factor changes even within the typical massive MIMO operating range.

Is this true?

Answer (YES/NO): YES